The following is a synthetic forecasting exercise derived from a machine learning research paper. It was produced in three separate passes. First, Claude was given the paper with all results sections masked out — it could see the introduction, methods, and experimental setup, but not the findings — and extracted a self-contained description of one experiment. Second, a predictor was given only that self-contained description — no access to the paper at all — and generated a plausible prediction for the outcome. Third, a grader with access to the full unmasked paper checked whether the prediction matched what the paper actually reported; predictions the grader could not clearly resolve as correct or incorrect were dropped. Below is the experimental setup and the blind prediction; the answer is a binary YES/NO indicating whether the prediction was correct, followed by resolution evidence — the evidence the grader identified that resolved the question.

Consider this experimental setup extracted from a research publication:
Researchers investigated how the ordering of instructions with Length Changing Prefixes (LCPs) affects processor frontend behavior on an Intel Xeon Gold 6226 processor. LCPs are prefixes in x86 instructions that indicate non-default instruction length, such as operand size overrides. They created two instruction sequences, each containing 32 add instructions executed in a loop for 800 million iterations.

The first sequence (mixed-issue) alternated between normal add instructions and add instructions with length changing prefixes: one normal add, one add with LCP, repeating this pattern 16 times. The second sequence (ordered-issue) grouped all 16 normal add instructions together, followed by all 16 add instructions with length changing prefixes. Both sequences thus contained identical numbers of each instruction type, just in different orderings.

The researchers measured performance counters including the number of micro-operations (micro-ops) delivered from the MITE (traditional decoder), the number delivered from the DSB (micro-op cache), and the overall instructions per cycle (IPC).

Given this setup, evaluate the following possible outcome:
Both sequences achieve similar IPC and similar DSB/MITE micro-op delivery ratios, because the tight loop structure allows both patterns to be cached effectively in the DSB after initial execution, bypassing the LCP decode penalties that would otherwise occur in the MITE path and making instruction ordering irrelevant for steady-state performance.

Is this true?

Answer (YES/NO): NO